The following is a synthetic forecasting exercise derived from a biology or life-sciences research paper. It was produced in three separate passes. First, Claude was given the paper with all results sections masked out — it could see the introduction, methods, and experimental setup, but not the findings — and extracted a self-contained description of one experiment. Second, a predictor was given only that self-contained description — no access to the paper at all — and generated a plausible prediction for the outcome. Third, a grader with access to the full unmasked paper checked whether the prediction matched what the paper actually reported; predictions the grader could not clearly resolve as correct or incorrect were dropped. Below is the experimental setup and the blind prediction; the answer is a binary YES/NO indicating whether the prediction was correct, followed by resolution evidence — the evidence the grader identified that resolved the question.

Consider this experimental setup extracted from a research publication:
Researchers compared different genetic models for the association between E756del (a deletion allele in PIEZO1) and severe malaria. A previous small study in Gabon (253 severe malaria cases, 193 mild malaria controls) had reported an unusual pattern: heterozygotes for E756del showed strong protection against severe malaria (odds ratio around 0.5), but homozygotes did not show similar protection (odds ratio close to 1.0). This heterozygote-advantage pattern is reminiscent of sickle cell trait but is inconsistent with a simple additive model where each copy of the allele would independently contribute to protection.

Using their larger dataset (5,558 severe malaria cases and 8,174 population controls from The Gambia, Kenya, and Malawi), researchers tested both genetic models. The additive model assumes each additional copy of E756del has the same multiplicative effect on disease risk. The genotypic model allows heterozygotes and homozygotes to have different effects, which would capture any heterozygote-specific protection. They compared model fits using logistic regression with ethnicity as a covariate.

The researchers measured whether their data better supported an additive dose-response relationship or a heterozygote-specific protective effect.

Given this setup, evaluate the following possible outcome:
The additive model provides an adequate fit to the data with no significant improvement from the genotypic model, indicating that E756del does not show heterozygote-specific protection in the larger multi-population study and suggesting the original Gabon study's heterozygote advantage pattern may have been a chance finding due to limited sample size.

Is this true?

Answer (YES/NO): YES